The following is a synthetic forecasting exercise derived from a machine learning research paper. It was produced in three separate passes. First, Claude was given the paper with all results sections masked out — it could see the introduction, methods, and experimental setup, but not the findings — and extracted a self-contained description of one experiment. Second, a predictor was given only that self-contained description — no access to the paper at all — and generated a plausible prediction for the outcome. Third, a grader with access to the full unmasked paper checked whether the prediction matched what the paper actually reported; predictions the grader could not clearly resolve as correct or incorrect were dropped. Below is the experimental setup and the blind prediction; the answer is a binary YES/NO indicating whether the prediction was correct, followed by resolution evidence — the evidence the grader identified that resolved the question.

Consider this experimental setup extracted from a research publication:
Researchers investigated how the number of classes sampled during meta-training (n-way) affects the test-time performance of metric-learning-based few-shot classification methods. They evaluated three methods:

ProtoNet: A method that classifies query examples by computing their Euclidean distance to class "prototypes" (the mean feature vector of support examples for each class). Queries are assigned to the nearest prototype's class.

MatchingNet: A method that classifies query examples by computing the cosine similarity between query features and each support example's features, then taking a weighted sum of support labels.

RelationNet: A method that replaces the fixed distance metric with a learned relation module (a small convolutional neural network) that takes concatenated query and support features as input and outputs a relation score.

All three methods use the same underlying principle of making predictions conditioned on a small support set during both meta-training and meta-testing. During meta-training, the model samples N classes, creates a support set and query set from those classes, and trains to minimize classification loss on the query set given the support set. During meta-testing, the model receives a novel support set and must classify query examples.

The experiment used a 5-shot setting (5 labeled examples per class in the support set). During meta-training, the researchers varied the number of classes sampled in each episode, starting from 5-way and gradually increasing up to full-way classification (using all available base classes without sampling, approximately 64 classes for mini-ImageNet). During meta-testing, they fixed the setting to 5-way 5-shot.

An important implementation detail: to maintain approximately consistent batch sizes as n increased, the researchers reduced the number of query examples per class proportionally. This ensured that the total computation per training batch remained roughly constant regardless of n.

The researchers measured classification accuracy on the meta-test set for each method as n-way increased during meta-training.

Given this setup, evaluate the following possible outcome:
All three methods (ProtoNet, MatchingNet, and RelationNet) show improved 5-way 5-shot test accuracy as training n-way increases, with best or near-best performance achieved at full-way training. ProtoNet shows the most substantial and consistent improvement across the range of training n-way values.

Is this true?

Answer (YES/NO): NO